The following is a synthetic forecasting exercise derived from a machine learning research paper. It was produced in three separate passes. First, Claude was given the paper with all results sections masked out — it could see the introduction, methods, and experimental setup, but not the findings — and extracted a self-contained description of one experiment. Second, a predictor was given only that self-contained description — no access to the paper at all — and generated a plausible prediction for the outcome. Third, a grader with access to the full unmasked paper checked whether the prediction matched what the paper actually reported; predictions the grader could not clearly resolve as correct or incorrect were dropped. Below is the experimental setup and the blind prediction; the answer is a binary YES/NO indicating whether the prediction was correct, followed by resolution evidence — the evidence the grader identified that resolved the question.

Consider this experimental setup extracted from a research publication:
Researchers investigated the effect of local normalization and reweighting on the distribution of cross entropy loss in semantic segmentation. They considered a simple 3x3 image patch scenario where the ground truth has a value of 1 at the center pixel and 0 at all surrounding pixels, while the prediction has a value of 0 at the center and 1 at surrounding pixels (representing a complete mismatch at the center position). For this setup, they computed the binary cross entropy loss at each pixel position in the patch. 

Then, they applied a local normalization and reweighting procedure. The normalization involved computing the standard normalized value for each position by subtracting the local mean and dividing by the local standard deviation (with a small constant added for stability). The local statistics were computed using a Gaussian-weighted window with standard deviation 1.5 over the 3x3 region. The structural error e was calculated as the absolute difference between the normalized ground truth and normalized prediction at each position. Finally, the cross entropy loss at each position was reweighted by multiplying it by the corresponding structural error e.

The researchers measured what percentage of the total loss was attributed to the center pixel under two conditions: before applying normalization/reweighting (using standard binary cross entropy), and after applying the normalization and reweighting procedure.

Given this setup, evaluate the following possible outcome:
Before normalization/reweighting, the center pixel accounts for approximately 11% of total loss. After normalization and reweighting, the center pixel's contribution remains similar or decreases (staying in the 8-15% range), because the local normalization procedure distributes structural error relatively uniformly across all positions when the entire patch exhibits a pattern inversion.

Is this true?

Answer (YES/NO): NO